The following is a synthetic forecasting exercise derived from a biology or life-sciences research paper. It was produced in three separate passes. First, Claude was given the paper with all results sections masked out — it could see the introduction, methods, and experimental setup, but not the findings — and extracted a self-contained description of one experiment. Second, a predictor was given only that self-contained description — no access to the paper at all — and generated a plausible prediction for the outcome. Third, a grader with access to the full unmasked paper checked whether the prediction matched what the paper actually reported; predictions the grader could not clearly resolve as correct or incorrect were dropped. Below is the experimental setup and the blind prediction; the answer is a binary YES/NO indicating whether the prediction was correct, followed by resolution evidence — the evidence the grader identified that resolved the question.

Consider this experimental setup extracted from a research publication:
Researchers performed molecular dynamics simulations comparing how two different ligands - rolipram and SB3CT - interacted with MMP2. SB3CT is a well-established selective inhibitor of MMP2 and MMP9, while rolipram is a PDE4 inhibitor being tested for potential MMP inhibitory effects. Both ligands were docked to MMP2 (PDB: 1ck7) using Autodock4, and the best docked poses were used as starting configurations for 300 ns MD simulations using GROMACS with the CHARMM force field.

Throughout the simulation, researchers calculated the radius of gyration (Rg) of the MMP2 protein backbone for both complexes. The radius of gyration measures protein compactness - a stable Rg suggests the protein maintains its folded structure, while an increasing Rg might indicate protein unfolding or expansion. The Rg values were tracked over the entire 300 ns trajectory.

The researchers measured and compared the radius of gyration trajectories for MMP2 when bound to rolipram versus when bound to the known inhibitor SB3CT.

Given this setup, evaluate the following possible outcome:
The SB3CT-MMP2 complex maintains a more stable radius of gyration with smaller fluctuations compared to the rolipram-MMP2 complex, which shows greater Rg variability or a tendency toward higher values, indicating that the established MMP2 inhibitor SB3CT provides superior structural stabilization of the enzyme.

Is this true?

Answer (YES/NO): NO